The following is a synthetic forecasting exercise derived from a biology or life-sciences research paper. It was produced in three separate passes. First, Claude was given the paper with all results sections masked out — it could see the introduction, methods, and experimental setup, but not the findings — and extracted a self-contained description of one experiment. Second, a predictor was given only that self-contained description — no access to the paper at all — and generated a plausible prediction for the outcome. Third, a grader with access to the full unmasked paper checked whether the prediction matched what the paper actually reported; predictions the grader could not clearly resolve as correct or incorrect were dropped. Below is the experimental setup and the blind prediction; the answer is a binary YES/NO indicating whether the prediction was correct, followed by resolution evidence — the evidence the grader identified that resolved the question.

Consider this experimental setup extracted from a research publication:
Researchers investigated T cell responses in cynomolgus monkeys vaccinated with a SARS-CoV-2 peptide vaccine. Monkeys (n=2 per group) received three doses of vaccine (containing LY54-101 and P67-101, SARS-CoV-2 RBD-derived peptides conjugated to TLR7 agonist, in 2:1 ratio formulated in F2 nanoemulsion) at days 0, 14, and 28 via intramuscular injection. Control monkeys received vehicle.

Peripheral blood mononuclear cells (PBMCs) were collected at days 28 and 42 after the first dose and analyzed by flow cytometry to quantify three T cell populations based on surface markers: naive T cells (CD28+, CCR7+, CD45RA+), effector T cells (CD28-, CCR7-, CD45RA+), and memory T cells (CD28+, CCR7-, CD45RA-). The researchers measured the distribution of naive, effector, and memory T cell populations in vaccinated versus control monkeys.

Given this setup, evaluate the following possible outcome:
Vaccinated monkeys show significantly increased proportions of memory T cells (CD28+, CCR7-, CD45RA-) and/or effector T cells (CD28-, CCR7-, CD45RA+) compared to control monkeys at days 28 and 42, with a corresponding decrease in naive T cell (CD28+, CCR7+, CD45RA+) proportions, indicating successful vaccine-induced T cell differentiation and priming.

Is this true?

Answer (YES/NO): YES